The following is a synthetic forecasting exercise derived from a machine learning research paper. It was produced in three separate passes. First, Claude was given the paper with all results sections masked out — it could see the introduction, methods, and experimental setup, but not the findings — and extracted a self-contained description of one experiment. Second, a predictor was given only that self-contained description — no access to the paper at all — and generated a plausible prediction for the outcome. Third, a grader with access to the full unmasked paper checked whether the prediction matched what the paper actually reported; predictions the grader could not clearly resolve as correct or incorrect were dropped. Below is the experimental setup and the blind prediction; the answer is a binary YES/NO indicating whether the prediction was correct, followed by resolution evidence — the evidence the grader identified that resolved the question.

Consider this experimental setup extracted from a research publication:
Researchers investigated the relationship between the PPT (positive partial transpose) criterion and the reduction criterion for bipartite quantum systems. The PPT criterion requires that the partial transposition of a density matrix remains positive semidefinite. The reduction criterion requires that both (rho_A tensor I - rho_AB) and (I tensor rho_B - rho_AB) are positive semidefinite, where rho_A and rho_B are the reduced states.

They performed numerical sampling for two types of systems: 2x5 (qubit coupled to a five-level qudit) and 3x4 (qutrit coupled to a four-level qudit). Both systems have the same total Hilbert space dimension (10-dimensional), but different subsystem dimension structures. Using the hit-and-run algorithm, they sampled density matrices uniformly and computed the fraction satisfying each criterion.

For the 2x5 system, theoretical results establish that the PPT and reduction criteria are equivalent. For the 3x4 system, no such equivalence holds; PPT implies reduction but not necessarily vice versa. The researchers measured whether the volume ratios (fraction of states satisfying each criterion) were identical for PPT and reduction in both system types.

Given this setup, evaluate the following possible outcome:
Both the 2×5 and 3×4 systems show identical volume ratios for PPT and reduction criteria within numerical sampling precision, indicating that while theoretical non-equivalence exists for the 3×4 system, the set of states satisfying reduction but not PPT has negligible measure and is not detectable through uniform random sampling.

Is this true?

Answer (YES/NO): NO